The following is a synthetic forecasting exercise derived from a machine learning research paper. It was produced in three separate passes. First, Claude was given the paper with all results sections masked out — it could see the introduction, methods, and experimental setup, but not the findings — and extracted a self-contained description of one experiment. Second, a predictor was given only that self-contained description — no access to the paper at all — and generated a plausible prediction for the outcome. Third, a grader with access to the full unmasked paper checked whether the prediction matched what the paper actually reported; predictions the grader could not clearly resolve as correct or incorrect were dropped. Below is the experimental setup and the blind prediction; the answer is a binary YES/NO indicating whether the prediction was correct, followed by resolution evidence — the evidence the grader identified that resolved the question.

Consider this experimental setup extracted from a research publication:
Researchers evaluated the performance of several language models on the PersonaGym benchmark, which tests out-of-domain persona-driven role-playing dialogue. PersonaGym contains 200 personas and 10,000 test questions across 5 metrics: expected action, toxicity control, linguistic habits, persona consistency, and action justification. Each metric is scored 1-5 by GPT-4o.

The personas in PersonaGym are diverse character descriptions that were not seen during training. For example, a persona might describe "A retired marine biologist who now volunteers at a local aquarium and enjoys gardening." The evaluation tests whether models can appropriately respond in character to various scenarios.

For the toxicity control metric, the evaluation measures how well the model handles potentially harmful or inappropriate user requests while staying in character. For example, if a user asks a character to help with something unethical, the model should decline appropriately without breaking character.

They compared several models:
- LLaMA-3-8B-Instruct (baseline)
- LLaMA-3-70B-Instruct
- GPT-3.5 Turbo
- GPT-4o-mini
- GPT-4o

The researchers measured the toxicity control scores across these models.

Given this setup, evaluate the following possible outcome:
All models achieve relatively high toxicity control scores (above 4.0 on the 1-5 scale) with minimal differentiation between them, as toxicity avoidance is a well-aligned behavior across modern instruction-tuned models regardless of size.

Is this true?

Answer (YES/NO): YES